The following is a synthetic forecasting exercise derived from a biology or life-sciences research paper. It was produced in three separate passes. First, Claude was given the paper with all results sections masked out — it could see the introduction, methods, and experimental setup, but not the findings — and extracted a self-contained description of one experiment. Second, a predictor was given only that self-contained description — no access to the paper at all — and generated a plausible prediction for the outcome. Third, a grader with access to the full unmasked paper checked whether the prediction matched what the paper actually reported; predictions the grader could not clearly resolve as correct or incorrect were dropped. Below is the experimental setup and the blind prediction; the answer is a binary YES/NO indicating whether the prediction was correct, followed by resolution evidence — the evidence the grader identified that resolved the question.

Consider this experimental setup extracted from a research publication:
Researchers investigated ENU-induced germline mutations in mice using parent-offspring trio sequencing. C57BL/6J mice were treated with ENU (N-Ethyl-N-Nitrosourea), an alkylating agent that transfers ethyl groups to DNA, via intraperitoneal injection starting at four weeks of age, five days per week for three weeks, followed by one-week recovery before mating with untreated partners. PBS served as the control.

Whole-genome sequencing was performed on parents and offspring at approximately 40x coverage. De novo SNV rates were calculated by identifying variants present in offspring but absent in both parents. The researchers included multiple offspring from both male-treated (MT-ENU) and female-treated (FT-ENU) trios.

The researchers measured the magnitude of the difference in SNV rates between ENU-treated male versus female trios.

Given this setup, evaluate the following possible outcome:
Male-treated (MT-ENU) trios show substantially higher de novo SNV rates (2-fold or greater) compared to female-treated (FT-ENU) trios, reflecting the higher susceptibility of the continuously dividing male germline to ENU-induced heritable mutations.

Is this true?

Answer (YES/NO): NO